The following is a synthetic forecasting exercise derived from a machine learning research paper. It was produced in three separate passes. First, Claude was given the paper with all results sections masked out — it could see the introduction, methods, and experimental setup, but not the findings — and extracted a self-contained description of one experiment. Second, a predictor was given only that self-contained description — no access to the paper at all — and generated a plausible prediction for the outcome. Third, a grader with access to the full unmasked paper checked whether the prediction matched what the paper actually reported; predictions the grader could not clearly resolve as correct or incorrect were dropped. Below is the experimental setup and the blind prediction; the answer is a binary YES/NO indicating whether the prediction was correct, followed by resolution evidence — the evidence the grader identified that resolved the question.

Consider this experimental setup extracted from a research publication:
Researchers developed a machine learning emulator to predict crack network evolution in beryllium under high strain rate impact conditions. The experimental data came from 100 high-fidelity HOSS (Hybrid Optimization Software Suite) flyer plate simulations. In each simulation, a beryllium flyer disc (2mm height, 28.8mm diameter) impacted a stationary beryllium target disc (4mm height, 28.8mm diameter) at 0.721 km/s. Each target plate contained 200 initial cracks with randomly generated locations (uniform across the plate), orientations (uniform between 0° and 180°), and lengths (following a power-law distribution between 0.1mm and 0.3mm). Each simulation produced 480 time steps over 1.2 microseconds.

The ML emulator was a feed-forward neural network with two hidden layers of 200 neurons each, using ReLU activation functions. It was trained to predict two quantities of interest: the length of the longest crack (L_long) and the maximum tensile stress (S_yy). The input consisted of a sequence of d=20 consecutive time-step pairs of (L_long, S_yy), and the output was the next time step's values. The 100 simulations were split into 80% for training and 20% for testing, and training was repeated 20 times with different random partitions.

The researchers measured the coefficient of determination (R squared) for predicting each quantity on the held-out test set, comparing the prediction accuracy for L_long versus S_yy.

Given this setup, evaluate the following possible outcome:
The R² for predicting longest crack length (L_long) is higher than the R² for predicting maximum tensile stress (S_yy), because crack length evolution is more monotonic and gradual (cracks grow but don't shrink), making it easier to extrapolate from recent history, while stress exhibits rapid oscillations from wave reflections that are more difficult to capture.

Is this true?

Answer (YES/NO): YES